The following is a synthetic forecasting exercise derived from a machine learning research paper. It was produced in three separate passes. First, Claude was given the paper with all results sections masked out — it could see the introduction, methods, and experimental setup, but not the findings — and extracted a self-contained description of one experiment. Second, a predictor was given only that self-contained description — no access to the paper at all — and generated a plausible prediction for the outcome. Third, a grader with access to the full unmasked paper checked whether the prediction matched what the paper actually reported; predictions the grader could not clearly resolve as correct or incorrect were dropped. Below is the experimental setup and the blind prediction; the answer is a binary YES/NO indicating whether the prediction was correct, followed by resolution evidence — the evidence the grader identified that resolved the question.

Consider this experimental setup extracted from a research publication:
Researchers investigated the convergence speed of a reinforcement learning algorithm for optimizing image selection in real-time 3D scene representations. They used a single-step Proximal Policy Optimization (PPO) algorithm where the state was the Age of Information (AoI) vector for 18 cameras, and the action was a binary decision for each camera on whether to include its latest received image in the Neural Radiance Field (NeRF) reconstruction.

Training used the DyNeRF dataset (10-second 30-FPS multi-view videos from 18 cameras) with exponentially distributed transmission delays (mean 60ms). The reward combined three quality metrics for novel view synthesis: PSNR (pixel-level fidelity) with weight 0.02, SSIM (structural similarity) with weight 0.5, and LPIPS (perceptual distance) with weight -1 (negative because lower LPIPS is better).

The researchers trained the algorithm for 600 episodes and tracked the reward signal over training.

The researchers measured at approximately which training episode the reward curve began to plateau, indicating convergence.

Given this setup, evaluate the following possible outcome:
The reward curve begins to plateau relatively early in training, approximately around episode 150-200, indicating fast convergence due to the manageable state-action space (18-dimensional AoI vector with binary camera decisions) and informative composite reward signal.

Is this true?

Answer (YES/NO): NO